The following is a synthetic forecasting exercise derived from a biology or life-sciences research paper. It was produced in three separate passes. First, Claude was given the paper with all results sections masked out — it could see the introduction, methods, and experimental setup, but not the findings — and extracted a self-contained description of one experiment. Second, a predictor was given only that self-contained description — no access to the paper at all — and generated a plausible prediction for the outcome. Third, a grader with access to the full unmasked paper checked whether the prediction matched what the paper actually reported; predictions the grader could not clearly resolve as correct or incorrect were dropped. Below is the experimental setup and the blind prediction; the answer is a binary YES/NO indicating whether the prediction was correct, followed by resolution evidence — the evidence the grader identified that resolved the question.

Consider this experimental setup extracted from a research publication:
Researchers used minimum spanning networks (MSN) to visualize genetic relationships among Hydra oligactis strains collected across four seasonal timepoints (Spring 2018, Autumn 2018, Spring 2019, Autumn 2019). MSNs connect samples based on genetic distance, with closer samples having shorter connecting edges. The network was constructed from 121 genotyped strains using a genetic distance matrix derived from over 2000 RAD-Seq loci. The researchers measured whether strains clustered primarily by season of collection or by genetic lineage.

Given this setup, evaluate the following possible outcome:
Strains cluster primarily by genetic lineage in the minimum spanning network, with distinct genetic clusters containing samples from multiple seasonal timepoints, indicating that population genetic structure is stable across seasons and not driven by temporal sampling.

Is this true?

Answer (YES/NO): YES